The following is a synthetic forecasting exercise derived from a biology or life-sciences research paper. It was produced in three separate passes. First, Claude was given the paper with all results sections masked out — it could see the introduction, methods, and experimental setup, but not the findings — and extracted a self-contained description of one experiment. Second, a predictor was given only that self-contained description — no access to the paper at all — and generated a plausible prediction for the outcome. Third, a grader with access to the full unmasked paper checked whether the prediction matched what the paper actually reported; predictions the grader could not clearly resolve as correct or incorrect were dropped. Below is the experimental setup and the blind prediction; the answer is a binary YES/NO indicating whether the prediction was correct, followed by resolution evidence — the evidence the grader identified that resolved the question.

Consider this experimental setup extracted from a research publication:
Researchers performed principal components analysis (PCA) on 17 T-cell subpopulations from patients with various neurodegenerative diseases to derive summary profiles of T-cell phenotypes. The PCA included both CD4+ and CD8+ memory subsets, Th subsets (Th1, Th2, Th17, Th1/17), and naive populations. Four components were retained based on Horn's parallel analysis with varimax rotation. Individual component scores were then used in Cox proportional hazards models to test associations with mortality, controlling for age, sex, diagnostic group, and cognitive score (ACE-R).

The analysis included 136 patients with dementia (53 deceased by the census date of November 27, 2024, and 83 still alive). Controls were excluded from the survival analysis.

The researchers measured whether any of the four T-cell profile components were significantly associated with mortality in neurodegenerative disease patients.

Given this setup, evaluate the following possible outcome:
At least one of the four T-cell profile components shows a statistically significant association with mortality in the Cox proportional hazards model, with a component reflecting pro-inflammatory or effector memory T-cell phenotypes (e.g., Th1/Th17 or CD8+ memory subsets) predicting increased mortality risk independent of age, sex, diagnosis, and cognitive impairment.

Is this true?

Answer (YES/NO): NO